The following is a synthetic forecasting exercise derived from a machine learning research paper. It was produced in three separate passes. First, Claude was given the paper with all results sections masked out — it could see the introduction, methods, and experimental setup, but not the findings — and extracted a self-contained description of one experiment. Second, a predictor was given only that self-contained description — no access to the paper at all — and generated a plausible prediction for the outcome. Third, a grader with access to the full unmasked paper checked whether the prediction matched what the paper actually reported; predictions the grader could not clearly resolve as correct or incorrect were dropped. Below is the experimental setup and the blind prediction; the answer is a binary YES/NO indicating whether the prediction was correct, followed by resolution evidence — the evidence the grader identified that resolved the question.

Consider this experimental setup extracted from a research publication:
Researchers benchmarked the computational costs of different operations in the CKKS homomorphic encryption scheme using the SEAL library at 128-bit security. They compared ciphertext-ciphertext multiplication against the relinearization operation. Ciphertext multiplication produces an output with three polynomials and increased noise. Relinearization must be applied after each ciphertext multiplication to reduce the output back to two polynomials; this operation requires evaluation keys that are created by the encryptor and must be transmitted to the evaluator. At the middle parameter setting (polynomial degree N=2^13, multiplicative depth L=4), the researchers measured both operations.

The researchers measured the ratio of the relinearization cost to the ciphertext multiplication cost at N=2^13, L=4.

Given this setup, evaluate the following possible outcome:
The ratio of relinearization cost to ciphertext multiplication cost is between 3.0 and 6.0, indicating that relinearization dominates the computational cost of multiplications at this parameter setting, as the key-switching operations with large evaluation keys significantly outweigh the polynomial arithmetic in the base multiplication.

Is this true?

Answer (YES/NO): NO